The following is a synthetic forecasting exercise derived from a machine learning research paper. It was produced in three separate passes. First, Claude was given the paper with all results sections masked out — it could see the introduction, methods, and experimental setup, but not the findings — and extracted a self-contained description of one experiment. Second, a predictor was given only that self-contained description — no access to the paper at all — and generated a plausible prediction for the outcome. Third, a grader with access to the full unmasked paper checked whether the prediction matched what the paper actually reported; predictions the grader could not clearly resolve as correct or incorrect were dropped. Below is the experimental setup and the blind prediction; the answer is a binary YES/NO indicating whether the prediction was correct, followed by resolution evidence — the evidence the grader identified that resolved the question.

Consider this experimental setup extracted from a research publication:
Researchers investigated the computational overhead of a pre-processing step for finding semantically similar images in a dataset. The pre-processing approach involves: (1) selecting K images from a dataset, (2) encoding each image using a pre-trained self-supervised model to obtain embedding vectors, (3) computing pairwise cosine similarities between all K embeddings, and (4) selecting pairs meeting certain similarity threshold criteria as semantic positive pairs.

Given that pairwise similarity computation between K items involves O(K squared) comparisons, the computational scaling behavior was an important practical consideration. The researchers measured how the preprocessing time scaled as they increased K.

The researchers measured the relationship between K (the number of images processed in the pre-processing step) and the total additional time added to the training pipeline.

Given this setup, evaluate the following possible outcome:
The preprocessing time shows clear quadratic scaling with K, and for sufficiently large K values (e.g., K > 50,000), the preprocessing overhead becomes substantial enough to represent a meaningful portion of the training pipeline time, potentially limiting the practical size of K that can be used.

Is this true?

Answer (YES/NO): NO